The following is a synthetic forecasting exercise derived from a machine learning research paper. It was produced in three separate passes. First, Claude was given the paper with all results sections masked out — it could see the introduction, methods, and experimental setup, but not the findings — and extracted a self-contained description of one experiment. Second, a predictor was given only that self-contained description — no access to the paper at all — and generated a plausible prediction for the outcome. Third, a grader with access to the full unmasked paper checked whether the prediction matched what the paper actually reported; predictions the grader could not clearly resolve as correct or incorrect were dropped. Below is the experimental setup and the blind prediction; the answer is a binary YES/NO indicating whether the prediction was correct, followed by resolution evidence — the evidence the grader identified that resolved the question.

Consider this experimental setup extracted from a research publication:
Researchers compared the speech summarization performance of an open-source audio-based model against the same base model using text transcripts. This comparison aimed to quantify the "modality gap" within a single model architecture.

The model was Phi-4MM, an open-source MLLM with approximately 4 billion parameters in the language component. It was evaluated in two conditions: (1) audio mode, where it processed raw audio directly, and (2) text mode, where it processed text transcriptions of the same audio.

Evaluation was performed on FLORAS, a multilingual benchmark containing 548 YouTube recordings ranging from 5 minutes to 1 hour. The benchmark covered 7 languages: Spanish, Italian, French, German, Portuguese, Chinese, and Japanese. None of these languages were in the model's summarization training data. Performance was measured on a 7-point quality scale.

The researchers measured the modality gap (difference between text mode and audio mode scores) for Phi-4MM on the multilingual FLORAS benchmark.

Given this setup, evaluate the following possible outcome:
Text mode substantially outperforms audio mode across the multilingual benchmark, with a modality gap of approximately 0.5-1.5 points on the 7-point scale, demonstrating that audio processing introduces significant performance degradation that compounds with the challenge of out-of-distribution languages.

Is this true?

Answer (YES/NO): NO